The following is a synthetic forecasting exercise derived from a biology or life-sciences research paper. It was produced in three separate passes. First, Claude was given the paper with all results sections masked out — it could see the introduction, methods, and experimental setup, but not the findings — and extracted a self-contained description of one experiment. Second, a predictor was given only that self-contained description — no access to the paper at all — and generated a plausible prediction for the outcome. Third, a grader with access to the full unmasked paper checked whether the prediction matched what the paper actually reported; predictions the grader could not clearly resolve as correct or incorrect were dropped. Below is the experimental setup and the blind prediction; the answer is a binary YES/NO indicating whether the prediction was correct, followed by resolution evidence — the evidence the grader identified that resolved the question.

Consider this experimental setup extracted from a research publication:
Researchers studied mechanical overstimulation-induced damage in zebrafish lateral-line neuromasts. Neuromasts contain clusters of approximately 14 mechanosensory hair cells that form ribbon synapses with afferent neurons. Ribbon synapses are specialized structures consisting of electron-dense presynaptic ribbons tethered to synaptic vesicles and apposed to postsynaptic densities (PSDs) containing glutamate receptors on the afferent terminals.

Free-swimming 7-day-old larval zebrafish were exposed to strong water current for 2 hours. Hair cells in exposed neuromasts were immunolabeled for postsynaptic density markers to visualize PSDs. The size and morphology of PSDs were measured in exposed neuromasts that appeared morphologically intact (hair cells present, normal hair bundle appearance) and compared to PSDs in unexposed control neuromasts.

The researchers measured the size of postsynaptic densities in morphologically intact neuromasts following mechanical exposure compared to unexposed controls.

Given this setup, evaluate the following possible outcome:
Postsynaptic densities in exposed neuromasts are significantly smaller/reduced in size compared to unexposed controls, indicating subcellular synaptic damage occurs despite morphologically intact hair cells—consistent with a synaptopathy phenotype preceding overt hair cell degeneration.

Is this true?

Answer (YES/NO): NO